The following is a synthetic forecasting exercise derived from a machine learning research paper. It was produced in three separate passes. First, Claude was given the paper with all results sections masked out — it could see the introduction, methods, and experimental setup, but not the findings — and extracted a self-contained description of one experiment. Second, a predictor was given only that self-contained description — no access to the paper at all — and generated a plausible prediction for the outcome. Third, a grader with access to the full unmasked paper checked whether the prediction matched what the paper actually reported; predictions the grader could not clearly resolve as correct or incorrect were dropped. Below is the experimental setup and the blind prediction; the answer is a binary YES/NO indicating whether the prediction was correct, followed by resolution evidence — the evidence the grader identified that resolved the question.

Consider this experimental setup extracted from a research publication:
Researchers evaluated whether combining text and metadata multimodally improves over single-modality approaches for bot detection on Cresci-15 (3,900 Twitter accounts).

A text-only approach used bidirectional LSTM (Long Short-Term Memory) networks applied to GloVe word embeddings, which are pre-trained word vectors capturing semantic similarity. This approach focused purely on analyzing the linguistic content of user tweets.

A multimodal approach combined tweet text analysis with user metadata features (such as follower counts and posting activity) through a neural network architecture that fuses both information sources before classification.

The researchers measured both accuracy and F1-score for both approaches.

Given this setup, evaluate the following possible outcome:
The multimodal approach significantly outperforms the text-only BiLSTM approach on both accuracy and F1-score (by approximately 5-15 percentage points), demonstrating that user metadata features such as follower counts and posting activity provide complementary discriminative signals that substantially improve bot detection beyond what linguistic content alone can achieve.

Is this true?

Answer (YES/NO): NO